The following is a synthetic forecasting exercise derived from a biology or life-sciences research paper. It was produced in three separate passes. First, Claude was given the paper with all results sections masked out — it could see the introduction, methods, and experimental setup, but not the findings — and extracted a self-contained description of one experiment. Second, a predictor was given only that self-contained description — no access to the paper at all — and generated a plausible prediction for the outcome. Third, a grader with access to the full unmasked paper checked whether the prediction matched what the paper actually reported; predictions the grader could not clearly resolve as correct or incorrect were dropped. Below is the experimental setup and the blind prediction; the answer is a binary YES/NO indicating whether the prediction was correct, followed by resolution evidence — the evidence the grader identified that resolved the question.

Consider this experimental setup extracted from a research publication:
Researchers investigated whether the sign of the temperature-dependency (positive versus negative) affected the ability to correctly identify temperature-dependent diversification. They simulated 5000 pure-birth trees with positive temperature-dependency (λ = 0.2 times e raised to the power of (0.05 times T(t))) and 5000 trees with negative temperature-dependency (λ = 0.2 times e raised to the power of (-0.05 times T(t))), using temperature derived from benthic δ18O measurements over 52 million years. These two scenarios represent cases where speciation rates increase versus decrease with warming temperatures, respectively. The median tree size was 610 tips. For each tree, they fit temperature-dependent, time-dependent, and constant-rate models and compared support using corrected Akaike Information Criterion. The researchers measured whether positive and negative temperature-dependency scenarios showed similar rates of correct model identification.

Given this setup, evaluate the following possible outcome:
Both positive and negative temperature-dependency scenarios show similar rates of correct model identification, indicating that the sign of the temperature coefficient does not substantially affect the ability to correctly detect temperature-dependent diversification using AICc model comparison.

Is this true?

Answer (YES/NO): YES